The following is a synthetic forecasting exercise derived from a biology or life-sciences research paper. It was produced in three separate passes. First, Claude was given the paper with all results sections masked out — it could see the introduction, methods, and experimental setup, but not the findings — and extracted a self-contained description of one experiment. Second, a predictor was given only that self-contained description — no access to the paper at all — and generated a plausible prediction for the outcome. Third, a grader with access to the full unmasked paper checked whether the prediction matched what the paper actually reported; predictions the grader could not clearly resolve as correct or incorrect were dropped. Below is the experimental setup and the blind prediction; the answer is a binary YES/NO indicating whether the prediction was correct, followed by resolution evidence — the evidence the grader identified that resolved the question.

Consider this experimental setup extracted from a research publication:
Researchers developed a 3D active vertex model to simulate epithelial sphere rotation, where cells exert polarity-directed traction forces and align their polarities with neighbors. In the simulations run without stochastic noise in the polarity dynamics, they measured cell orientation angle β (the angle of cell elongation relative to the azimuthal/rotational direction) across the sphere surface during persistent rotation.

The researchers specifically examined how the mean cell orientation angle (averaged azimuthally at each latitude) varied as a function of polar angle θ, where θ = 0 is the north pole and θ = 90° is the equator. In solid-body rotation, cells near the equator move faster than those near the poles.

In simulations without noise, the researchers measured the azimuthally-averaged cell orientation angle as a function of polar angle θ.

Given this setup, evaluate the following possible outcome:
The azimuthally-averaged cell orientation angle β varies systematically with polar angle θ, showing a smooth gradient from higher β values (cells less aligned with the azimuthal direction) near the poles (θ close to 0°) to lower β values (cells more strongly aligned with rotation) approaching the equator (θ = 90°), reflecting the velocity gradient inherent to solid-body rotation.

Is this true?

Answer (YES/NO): NO